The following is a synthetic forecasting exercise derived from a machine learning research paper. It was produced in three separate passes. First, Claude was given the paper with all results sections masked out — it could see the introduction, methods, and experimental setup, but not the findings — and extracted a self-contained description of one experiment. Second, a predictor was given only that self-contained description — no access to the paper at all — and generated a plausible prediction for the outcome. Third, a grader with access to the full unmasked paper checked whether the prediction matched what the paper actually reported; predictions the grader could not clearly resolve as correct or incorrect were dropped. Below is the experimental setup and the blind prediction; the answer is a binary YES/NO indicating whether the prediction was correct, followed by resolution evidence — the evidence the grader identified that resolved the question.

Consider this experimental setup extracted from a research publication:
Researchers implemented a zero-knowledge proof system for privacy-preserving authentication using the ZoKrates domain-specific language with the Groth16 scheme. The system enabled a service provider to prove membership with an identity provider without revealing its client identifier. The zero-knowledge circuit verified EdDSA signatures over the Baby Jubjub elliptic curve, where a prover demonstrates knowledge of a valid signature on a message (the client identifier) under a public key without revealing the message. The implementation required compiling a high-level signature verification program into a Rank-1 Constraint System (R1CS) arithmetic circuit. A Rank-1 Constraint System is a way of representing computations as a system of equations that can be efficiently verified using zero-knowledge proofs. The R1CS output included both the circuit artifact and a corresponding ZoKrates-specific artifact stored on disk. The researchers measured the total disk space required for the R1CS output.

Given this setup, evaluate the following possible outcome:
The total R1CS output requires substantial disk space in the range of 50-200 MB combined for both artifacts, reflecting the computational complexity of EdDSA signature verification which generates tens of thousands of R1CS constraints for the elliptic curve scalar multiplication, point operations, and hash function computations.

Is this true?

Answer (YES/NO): NO